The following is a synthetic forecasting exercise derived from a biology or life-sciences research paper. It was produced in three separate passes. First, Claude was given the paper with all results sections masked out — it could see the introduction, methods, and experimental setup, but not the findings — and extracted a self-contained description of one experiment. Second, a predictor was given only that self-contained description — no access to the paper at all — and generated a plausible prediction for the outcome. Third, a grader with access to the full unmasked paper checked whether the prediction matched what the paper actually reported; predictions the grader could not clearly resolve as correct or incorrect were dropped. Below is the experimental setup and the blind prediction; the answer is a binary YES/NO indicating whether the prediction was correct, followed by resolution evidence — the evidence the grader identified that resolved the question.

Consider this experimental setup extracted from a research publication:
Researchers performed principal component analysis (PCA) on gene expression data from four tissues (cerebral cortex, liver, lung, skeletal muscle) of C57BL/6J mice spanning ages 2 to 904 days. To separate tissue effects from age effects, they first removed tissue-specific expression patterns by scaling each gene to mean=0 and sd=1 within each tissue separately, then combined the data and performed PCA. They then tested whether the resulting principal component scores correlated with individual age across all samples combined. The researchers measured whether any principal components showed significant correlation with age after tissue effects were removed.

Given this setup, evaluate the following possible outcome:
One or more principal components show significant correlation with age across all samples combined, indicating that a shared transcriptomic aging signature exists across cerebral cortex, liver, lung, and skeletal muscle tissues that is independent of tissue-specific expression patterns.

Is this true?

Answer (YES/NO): YES